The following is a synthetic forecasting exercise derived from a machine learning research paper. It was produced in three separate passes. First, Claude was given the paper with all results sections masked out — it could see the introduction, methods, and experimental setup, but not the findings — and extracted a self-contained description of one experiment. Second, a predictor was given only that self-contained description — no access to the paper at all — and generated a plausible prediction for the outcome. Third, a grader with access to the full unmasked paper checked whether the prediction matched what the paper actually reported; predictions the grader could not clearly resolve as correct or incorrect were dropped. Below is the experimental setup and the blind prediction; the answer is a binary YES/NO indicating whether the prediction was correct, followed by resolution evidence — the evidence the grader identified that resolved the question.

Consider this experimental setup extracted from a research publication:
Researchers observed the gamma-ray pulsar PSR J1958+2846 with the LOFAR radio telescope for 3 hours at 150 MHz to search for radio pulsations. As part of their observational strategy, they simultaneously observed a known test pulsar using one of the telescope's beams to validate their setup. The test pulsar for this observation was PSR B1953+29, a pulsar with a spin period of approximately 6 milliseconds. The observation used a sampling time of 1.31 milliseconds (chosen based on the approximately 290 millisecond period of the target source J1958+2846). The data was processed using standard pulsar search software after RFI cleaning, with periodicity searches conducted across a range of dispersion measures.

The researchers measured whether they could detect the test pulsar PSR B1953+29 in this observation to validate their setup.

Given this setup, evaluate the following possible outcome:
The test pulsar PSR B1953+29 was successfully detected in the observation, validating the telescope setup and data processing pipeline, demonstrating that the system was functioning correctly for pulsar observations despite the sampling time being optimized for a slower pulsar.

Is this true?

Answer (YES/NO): NO